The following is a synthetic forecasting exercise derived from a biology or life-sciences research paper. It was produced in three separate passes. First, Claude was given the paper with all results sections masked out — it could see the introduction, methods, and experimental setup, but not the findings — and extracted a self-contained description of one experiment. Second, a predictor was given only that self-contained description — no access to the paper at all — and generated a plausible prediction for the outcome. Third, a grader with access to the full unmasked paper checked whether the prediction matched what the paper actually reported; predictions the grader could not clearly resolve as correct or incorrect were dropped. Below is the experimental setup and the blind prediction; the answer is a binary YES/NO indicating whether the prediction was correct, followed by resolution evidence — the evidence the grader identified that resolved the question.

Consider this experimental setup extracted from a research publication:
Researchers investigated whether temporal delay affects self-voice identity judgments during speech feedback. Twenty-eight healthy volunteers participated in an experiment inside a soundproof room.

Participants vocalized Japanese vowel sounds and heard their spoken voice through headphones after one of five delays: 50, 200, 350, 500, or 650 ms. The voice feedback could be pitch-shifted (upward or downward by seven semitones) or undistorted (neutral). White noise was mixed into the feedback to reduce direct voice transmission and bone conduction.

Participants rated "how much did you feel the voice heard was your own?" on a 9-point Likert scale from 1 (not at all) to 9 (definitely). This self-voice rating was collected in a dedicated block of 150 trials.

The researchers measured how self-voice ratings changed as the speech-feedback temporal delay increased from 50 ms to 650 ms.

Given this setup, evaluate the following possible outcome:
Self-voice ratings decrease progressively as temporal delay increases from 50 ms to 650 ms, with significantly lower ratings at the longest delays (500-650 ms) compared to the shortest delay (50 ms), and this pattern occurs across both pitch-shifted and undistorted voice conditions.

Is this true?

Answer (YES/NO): NO